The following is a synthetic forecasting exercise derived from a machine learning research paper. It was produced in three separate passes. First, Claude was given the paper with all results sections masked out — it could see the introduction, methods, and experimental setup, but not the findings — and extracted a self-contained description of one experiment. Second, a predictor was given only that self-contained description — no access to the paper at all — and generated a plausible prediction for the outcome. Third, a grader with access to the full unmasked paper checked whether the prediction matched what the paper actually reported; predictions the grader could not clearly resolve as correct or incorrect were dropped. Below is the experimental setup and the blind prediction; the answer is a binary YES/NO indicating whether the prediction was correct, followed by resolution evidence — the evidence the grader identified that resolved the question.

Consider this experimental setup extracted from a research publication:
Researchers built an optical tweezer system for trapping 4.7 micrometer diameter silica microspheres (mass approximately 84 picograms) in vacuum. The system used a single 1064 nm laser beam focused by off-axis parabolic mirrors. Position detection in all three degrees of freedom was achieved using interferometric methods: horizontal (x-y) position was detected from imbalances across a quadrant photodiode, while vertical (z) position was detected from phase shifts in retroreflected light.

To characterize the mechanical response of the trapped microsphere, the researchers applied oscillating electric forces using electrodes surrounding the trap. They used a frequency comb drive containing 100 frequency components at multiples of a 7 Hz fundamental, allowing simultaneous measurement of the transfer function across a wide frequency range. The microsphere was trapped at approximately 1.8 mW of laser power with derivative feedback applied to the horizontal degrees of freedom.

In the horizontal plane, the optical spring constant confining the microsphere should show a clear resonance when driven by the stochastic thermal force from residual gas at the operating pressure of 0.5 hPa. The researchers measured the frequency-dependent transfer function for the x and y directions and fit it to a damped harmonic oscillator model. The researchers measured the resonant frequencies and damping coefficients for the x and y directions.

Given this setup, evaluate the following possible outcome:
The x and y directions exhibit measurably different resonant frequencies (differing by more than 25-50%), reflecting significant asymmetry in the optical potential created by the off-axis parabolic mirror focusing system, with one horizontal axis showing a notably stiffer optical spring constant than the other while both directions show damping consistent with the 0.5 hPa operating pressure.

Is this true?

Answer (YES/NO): NO